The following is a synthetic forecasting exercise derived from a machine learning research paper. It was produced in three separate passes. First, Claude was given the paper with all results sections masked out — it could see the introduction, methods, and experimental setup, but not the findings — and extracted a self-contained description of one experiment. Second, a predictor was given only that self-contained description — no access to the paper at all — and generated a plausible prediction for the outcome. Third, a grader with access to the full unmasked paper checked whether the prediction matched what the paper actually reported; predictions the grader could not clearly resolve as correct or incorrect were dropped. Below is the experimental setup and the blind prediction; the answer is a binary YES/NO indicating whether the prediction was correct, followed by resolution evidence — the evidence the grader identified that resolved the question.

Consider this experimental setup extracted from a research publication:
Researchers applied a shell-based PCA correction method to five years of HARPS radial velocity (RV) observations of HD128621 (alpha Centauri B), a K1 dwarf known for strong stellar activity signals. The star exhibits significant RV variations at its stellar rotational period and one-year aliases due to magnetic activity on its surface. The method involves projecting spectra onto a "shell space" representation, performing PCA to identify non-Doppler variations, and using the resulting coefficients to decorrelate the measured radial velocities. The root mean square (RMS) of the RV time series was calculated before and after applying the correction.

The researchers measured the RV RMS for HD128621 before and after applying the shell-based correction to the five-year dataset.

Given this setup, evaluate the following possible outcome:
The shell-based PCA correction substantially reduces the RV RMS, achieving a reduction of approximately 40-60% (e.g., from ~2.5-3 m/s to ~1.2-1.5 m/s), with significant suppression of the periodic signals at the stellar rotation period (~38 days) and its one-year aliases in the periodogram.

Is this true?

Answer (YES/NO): NO